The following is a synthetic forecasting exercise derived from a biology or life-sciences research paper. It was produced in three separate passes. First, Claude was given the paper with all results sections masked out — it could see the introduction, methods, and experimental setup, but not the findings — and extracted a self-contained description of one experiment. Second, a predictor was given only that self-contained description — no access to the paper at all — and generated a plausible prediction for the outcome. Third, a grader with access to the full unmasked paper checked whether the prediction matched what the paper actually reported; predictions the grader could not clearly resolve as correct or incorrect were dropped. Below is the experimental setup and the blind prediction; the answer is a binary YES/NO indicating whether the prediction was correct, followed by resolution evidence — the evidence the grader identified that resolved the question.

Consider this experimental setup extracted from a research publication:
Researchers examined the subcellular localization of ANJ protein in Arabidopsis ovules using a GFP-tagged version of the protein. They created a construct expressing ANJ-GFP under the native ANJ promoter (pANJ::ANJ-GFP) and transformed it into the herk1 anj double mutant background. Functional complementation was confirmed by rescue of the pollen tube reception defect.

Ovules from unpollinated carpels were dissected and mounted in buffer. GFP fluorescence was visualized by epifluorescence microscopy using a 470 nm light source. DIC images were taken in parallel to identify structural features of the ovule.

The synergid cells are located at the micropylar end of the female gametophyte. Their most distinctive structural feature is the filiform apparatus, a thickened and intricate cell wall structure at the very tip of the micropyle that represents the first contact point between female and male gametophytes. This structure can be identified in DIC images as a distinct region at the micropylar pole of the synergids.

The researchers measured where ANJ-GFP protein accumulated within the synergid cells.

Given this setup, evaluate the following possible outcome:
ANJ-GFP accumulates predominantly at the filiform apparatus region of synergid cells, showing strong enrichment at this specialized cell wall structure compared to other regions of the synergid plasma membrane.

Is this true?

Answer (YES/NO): YES